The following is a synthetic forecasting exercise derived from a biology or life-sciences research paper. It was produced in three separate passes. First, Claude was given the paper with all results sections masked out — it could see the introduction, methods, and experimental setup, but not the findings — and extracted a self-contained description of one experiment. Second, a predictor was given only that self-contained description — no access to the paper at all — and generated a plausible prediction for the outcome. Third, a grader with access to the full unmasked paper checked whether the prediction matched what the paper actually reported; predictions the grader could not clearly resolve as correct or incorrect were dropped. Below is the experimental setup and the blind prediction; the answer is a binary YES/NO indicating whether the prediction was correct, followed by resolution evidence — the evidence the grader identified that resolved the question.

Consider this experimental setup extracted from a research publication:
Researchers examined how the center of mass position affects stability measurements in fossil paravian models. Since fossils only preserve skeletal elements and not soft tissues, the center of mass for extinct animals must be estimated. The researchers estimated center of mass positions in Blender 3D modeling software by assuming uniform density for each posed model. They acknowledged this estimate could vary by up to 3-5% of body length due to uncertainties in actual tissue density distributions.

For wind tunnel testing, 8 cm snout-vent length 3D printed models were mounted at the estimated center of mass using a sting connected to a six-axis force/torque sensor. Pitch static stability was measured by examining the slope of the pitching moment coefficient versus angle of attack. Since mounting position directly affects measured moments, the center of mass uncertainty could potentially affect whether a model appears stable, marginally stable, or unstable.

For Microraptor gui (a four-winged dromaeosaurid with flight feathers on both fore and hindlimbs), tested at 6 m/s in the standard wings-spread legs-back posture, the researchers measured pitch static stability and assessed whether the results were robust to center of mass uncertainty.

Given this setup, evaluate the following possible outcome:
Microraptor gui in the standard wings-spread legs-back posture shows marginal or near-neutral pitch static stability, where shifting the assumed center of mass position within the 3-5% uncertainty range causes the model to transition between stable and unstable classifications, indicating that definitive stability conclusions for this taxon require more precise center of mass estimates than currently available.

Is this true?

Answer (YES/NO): NO